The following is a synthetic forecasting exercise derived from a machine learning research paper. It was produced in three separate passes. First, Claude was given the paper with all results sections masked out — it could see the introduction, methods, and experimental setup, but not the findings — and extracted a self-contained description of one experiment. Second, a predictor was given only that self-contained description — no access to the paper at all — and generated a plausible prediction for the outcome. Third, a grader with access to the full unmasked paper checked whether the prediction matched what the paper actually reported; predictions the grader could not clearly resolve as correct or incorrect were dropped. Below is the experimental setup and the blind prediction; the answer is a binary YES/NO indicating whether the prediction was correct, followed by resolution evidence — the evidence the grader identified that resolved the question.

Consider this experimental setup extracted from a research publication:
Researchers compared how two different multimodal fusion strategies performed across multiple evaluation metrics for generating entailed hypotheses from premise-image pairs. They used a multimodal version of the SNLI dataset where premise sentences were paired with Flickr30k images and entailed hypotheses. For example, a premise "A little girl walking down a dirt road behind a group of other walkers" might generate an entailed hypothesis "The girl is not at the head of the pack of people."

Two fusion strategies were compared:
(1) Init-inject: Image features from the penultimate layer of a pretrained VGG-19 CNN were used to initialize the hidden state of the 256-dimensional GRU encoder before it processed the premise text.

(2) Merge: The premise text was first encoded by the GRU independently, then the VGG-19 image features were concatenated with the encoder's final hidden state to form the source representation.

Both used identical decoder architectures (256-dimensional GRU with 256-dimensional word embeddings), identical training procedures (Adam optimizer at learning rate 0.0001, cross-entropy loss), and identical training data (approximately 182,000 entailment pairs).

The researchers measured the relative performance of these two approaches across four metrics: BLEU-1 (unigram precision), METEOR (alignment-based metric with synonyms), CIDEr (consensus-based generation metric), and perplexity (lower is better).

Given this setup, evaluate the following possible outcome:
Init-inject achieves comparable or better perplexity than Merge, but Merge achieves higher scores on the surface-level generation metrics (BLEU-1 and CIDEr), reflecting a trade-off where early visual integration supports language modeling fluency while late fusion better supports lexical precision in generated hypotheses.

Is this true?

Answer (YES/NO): NO